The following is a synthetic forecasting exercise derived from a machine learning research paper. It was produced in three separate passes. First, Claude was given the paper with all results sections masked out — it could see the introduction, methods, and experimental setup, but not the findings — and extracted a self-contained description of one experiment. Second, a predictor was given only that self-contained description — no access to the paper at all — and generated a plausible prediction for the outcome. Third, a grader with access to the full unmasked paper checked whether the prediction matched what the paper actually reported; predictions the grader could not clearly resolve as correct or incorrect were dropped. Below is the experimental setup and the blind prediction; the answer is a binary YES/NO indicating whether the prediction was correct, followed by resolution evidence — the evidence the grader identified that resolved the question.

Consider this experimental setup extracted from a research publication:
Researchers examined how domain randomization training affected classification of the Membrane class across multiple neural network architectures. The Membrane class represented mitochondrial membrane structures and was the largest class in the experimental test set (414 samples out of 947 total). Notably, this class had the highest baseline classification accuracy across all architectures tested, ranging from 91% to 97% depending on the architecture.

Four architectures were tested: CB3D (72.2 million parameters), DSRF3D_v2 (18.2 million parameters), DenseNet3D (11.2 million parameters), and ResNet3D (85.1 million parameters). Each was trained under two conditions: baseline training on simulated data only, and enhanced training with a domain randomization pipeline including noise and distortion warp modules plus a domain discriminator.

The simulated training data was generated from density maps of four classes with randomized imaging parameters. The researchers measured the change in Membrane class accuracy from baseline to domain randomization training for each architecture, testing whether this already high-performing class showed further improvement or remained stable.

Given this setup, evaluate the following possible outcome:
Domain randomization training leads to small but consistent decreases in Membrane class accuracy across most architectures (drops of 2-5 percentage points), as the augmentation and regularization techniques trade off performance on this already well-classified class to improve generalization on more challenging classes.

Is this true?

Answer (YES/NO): NO